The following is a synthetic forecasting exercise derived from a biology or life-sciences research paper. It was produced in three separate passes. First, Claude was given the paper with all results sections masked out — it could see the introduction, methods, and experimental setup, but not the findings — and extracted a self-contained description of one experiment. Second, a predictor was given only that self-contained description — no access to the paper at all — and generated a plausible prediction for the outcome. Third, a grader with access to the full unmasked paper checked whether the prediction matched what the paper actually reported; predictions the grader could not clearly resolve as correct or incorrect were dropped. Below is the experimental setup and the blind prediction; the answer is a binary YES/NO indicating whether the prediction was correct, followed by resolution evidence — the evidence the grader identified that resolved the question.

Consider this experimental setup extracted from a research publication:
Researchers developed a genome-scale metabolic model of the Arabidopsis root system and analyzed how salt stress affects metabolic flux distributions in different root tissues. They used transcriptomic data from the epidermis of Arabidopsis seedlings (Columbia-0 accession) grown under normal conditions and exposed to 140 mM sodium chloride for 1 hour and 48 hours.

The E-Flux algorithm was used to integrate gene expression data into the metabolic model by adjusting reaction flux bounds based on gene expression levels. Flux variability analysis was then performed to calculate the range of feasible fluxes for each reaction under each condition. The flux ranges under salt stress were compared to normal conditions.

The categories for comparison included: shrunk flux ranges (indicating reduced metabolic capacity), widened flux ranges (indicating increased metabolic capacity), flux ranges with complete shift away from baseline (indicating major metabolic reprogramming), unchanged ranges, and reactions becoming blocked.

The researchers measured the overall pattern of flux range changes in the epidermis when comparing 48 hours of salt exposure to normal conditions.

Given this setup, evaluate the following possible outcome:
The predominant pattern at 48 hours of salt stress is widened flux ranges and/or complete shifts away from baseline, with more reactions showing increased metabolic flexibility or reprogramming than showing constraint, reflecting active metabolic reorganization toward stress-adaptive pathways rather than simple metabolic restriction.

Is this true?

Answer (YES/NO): NO